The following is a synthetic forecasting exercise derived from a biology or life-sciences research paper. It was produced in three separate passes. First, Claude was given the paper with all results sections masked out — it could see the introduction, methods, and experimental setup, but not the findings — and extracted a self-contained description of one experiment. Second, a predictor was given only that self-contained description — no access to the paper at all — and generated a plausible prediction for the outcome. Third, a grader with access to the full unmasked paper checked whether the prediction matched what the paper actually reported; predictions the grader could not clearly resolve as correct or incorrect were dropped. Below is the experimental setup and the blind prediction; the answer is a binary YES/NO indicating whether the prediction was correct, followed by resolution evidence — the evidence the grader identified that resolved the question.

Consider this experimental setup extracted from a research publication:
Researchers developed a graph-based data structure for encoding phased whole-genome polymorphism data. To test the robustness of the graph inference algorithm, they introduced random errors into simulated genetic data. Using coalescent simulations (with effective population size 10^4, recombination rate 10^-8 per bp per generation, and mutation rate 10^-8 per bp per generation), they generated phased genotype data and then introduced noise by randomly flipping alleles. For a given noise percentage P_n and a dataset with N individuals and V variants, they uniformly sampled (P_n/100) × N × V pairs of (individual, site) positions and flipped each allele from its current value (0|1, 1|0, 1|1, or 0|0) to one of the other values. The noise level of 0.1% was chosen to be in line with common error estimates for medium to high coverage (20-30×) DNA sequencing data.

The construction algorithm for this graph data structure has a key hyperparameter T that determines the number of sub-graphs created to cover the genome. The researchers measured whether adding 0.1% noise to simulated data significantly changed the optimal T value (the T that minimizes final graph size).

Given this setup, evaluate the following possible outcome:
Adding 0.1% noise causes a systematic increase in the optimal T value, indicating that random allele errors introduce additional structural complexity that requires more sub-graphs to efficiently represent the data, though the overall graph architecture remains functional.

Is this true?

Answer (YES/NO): NO